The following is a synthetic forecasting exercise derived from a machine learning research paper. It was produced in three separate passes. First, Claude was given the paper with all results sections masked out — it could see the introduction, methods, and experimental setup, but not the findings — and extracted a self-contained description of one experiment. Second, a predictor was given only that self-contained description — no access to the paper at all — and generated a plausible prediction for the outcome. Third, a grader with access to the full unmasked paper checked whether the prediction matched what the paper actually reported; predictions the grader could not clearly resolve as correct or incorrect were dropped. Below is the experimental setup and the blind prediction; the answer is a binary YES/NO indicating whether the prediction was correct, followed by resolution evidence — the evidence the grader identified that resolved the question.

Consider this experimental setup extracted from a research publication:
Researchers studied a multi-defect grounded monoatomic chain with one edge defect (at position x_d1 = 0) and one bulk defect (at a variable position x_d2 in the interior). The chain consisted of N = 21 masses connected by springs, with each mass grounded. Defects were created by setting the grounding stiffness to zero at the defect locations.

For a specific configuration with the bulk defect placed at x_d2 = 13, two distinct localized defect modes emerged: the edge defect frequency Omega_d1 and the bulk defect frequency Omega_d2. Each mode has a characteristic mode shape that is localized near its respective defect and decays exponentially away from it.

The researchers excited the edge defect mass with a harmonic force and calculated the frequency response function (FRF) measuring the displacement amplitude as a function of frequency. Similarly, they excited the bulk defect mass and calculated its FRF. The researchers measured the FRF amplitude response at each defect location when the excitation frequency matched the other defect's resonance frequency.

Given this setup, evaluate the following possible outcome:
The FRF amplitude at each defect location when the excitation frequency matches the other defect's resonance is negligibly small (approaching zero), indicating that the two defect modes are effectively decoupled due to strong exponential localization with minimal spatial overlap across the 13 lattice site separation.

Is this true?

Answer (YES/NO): NO